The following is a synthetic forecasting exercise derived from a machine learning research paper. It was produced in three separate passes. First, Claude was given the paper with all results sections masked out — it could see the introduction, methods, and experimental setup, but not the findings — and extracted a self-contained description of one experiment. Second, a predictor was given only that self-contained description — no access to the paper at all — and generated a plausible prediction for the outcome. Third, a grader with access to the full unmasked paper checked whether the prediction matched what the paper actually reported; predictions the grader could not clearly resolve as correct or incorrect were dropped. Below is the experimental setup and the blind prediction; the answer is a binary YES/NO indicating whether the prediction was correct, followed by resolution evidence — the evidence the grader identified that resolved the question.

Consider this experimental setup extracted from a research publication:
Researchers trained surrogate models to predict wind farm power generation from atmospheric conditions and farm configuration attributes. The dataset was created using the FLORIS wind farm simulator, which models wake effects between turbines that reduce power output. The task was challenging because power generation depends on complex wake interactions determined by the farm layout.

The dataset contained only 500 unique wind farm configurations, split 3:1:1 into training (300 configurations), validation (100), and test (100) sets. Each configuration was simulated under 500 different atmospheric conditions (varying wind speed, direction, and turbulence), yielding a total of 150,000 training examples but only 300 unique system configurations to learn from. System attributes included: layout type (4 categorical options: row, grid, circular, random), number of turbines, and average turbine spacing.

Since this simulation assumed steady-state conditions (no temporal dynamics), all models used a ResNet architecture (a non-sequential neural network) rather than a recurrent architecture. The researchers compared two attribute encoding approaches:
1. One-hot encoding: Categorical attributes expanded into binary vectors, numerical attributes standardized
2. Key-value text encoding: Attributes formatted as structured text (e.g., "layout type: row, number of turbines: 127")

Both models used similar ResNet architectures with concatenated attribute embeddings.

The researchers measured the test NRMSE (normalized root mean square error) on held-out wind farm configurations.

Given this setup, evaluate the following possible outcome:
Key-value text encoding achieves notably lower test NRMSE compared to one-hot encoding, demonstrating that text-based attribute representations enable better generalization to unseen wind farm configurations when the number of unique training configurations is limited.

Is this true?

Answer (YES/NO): YES